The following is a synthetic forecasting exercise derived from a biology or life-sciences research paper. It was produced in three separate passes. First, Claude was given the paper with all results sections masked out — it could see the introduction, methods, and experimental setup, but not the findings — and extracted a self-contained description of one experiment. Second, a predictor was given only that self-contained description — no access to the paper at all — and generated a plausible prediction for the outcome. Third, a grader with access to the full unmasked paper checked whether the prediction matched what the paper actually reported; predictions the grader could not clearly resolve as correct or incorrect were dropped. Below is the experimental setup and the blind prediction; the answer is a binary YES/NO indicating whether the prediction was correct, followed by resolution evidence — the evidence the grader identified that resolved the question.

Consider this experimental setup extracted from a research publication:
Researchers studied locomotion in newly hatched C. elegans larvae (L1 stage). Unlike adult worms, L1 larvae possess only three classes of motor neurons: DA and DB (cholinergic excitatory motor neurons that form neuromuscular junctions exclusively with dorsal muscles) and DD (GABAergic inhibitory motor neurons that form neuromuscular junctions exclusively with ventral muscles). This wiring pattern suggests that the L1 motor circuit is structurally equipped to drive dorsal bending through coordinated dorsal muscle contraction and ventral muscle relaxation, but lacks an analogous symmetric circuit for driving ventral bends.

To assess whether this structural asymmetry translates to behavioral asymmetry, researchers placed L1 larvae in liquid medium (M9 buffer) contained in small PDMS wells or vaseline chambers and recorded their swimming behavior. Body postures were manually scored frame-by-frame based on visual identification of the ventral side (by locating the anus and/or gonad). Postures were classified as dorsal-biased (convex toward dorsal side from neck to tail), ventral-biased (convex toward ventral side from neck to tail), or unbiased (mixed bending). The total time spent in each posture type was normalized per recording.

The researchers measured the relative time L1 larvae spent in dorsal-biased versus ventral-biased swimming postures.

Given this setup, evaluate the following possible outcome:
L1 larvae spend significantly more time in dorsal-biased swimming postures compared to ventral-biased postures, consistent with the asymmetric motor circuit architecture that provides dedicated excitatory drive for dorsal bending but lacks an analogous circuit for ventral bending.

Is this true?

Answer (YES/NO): NO